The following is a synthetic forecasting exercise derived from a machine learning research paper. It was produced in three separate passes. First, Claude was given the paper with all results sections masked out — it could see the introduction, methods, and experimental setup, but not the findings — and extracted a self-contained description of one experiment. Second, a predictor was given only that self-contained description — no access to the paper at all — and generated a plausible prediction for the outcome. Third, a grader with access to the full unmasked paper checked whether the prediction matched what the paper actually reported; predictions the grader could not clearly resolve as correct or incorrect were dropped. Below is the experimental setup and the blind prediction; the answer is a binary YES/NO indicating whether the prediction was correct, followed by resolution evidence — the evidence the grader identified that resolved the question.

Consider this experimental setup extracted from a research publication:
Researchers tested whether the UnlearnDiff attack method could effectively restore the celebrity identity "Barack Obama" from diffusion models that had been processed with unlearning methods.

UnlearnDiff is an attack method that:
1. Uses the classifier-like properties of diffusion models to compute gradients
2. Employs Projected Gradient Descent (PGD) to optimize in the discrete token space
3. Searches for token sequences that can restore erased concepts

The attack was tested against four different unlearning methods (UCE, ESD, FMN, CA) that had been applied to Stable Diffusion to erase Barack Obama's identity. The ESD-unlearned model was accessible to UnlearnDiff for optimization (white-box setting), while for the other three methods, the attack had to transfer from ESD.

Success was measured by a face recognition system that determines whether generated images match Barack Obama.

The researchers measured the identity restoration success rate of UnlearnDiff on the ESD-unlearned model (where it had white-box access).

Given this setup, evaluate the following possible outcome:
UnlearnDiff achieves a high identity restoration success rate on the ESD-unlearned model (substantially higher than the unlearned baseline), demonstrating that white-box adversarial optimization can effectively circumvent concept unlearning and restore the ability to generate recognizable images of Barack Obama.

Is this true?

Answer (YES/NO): NO